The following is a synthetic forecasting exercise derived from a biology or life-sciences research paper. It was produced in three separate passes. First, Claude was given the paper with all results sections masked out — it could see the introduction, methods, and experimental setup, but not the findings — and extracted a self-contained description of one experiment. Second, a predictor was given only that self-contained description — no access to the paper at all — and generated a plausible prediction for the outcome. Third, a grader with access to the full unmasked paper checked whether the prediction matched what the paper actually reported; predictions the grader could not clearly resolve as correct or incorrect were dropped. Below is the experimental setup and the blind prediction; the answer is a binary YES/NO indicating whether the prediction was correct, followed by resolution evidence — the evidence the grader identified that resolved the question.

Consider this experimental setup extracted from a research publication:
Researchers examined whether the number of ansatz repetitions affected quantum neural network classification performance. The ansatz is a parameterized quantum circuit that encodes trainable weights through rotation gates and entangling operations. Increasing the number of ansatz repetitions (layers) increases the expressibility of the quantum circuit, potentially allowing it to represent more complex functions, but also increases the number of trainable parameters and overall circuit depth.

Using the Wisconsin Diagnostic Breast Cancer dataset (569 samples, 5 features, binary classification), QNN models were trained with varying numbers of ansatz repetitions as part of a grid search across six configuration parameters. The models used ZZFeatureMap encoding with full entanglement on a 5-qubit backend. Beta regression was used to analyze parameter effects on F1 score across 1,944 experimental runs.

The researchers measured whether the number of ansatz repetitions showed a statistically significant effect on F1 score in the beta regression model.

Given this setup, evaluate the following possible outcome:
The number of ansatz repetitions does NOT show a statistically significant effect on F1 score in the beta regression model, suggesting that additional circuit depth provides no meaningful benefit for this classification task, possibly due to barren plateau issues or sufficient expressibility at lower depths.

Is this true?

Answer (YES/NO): NO